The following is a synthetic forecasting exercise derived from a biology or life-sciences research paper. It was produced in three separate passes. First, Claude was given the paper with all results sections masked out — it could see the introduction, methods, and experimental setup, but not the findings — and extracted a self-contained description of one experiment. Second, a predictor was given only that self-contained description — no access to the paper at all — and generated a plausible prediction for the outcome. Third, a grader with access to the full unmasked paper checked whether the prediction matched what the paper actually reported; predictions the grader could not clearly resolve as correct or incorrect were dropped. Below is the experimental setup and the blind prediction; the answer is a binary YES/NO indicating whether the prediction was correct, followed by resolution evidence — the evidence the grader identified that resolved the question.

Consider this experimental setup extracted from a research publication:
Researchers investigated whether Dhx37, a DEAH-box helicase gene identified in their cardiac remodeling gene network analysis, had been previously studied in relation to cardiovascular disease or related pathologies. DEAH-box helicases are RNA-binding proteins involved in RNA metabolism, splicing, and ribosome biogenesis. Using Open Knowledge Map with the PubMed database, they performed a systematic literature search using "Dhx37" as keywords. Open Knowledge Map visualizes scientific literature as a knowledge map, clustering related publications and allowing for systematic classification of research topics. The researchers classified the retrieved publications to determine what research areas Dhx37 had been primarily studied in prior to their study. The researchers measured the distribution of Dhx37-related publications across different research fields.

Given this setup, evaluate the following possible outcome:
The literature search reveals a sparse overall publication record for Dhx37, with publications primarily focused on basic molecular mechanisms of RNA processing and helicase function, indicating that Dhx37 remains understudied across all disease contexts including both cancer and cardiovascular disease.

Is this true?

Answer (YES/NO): NO